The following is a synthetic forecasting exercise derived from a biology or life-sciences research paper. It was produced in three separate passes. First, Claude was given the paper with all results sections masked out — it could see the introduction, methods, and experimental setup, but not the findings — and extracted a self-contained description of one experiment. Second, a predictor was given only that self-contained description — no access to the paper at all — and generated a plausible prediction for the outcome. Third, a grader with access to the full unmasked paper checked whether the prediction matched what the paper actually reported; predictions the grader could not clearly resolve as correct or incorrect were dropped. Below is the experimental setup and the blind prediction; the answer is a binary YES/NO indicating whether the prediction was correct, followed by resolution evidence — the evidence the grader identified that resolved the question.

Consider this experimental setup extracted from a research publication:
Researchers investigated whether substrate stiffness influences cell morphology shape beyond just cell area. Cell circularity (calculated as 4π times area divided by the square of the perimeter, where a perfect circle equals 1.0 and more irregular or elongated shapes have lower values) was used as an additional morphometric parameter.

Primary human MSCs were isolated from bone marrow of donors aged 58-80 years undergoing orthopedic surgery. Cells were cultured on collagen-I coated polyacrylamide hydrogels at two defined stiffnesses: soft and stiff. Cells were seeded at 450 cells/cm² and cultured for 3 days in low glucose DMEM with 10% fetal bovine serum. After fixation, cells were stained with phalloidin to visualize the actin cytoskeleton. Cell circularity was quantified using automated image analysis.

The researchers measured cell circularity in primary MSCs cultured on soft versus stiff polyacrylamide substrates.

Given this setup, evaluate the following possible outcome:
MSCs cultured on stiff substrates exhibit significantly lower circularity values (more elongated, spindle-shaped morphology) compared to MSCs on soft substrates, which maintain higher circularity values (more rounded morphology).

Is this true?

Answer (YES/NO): YES